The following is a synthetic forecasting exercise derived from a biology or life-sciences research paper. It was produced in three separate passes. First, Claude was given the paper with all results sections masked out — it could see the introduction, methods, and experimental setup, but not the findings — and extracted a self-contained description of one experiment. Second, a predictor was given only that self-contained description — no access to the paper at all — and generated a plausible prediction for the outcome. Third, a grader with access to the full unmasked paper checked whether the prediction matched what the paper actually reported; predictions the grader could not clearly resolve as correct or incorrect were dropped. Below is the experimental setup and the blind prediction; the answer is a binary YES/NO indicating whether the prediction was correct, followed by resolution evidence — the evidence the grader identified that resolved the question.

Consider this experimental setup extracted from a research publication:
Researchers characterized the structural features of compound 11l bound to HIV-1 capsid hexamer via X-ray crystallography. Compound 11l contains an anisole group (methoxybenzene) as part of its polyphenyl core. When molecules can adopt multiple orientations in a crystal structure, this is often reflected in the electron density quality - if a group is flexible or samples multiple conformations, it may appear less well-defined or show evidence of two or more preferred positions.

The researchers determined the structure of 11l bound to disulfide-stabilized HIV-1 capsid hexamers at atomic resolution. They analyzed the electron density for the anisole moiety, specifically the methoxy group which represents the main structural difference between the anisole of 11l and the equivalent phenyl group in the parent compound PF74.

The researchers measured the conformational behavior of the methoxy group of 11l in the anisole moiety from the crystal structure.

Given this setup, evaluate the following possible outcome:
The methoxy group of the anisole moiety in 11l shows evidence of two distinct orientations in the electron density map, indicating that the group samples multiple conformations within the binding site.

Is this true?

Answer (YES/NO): YES